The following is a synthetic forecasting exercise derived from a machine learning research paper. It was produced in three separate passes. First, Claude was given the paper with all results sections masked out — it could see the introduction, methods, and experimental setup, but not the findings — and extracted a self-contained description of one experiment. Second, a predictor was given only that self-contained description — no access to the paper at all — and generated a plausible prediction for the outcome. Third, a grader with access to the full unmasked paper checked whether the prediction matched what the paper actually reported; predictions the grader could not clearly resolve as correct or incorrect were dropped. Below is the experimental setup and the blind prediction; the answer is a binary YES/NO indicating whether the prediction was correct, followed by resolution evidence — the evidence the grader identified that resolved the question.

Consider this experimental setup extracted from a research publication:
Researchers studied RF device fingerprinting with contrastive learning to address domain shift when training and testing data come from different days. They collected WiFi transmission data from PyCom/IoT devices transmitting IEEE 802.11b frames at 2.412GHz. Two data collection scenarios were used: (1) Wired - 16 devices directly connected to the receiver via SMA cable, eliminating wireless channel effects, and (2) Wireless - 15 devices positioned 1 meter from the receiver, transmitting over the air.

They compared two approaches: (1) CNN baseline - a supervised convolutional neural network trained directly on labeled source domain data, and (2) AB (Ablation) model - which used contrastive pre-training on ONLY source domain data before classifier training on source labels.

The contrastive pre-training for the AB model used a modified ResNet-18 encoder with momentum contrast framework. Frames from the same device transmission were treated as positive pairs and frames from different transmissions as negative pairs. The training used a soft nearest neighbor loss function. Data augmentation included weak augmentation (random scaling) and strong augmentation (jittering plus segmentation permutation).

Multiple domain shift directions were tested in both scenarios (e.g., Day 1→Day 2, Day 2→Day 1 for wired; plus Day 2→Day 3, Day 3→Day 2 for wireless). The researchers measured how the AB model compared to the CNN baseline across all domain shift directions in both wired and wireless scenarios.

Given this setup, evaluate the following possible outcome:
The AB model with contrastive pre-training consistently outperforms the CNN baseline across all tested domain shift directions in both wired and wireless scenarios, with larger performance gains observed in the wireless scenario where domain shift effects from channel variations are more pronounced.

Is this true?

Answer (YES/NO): NO